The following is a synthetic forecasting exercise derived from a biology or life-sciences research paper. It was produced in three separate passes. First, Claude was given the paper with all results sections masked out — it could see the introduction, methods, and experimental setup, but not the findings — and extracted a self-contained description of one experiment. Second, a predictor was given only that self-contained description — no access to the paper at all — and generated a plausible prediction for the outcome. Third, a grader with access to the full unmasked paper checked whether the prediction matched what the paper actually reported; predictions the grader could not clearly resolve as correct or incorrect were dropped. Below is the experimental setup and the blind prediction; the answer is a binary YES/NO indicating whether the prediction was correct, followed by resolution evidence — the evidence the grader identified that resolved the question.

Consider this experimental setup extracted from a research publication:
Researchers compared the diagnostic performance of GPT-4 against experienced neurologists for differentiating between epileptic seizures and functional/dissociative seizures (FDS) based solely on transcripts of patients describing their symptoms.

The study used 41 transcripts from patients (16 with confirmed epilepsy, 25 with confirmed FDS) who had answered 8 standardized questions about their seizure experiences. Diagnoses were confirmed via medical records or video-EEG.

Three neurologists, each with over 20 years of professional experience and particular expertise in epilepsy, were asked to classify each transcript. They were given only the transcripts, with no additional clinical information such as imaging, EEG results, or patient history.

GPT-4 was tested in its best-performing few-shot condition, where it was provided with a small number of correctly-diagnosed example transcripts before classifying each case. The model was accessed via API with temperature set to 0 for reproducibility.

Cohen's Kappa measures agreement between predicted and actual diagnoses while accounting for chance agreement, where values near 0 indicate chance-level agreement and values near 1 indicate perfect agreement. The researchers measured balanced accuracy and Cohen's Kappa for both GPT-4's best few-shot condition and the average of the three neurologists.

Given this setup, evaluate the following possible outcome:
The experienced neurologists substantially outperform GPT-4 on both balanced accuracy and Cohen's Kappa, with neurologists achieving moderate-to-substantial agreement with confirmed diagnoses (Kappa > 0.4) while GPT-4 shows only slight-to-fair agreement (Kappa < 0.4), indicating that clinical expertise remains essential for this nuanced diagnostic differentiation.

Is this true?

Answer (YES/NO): YES